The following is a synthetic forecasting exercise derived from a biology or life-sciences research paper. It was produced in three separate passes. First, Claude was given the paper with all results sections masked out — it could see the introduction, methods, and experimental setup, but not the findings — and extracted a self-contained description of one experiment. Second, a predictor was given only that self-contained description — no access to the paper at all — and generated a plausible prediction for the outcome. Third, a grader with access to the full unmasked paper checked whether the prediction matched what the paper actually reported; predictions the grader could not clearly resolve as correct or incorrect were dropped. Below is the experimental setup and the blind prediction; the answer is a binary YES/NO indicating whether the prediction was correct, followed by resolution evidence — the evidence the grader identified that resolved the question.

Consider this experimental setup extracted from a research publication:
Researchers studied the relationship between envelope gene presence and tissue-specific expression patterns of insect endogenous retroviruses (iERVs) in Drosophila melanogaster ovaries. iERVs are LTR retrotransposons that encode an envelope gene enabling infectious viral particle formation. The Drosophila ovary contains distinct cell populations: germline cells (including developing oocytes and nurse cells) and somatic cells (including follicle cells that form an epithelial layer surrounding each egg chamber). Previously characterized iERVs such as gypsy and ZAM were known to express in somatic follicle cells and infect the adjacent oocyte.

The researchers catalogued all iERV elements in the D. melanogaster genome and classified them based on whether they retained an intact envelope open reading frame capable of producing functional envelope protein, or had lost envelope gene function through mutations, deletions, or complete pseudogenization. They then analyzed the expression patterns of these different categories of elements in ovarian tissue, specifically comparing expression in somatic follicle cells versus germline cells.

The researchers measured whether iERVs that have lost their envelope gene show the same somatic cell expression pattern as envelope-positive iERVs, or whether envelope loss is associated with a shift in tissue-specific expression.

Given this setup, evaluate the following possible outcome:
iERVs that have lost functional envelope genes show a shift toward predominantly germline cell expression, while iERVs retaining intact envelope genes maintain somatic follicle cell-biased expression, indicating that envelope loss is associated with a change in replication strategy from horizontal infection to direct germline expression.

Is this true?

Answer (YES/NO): YES